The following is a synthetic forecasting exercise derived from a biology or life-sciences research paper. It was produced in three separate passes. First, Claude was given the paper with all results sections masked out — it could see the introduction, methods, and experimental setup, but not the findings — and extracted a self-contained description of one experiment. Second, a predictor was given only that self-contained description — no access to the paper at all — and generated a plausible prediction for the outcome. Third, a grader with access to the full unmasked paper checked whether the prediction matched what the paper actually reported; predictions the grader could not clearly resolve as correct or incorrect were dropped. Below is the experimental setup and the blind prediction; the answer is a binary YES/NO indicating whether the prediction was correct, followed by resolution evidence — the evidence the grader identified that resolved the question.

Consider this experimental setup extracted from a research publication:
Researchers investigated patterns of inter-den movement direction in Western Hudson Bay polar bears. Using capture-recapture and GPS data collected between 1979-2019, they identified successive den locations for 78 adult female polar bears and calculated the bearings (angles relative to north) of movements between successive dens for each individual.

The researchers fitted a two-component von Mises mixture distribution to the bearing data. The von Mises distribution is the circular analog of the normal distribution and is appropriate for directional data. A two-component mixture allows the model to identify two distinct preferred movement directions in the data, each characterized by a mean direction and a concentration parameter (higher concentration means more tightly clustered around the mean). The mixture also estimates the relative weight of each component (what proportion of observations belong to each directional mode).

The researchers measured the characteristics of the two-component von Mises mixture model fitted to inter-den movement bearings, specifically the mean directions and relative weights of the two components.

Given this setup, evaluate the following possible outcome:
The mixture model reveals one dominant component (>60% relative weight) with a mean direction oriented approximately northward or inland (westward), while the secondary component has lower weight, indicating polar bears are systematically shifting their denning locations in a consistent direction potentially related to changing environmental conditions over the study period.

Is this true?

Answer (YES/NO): NO